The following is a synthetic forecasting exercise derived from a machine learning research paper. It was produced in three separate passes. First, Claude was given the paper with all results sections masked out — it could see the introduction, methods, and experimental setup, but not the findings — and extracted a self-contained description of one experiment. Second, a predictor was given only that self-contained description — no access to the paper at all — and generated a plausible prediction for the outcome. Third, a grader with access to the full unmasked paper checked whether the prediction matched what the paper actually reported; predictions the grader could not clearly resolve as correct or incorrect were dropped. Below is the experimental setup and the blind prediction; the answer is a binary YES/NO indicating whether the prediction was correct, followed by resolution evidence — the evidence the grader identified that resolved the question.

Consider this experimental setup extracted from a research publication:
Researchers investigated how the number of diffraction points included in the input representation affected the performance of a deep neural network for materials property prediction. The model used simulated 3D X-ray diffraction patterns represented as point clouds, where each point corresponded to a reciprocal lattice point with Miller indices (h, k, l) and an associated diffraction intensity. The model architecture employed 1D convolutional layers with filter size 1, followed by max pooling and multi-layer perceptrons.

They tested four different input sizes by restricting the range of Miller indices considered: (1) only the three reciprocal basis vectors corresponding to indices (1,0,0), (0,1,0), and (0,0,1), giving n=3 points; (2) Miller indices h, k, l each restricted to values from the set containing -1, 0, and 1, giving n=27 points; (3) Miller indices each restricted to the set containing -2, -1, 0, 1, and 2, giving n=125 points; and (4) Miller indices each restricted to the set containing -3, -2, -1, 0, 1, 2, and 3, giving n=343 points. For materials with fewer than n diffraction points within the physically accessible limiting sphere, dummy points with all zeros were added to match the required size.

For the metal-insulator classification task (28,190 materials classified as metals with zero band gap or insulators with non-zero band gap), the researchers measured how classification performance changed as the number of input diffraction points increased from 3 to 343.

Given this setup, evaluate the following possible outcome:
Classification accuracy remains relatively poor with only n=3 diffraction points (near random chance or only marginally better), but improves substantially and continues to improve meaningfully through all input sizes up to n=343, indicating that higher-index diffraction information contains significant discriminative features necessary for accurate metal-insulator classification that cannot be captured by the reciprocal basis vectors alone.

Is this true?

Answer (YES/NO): NO